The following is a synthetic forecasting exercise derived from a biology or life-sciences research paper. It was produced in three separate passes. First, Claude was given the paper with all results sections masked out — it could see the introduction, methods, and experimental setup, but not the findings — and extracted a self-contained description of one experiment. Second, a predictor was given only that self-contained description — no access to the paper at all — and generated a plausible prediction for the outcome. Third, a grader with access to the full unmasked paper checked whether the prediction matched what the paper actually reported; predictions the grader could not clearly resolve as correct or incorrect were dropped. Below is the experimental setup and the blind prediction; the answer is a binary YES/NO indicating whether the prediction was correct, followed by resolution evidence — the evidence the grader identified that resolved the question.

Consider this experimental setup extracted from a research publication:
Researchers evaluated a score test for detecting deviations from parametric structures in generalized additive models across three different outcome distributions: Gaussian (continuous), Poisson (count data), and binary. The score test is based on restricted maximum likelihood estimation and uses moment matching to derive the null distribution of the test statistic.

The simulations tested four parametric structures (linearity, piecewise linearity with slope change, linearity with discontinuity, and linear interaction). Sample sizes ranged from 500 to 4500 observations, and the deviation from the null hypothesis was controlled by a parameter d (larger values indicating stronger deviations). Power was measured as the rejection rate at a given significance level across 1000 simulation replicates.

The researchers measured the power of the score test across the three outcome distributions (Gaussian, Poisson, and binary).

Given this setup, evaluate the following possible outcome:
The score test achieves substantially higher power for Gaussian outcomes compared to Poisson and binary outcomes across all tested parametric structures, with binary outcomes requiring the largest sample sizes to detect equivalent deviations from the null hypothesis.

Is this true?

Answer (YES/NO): NO